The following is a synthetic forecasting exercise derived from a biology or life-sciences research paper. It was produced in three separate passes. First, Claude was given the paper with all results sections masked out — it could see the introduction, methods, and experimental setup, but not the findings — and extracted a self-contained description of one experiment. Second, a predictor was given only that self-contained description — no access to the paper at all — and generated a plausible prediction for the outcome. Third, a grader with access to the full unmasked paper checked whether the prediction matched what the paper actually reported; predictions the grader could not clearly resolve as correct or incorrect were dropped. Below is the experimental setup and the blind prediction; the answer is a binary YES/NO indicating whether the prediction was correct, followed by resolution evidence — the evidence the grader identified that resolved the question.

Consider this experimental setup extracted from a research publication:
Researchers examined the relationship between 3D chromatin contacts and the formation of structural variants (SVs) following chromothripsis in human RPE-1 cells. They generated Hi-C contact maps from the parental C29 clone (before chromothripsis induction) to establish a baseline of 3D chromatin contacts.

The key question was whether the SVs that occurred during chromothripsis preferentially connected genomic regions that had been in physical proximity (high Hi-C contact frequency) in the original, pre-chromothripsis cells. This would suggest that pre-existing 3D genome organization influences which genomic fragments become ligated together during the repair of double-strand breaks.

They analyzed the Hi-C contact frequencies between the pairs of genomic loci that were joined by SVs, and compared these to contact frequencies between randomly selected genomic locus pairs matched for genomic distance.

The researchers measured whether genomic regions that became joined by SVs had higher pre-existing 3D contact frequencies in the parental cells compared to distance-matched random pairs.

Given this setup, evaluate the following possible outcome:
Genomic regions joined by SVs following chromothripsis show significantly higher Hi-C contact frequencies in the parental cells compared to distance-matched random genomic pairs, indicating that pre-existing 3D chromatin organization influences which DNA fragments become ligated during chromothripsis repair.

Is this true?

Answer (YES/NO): YES